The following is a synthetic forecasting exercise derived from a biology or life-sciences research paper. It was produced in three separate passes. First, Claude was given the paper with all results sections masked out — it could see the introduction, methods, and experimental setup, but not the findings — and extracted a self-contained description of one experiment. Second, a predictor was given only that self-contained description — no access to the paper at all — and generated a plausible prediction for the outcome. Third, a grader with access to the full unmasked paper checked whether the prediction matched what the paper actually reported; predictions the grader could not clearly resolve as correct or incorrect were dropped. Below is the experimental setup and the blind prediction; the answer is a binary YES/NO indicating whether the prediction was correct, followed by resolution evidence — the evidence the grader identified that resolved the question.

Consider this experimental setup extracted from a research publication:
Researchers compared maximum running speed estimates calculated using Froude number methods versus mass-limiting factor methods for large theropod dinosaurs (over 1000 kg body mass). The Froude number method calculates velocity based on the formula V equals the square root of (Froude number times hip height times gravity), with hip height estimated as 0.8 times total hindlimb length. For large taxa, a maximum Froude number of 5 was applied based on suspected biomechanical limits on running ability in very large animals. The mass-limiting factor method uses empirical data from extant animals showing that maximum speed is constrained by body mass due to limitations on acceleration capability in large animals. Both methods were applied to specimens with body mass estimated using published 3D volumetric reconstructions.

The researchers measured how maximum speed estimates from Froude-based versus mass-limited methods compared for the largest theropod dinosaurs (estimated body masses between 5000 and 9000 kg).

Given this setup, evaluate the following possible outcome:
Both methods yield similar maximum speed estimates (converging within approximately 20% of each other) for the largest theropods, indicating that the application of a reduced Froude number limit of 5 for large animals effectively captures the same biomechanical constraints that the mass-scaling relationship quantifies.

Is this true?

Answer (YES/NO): NO